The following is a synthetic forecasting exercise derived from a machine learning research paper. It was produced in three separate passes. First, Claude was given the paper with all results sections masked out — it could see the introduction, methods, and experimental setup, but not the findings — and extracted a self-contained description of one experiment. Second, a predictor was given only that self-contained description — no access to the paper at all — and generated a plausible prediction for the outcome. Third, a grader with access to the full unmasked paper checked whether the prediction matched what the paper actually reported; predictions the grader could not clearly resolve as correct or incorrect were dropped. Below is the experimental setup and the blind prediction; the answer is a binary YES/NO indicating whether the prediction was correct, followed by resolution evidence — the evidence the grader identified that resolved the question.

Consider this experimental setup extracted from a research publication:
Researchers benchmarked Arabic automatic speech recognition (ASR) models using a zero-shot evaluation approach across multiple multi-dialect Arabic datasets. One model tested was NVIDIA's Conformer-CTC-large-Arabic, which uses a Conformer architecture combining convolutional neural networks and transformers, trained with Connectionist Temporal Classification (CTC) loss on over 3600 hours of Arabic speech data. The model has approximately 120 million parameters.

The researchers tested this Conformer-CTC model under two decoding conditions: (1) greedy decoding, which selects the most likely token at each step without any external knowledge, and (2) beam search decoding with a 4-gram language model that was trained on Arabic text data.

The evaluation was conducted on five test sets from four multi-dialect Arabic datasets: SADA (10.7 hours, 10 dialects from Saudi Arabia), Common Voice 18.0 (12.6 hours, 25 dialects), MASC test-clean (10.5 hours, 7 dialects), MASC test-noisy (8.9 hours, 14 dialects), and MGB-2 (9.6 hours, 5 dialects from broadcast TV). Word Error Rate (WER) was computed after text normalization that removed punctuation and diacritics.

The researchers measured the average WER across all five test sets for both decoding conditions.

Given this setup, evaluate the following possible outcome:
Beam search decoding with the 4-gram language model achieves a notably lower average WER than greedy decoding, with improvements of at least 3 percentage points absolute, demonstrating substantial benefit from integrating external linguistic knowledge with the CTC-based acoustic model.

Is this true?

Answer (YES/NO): NO